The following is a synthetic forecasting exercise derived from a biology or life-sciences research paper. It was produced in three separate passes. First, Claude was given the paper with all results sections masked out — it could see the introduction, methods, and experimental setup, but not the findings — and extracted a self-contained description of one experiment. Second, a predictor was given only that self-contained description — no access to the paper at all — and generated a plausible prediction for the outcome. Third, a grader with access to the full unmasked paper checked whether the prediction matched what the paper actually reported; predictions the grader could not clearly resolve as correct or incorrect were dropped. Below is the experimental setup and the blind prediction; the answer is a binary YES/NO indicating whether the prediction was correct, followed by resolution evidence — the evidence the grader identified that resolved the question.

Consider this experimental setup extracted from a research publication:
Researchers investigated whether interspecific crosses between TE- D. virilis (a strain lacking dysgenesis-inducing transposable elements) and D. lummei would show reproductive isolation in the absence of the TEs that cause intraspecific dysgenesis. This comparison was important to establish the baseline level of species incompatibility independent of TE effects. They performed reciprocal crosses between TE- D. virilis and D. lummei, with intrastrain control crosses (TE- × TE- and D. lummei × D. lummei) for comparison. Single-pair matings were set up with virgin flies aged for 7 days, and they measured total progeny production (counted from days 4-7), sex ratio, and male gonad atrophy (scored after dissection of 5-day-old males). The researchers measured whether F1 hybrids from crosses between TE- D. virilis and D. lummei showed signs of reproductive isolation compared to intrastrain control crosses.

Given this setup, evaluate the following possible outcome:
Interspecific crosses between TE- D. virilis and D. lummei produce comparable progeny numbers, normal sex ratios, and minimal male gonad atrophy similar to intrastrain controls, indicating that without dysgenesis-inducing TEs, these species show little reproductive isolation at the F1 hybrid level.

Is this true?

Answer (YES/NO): NO